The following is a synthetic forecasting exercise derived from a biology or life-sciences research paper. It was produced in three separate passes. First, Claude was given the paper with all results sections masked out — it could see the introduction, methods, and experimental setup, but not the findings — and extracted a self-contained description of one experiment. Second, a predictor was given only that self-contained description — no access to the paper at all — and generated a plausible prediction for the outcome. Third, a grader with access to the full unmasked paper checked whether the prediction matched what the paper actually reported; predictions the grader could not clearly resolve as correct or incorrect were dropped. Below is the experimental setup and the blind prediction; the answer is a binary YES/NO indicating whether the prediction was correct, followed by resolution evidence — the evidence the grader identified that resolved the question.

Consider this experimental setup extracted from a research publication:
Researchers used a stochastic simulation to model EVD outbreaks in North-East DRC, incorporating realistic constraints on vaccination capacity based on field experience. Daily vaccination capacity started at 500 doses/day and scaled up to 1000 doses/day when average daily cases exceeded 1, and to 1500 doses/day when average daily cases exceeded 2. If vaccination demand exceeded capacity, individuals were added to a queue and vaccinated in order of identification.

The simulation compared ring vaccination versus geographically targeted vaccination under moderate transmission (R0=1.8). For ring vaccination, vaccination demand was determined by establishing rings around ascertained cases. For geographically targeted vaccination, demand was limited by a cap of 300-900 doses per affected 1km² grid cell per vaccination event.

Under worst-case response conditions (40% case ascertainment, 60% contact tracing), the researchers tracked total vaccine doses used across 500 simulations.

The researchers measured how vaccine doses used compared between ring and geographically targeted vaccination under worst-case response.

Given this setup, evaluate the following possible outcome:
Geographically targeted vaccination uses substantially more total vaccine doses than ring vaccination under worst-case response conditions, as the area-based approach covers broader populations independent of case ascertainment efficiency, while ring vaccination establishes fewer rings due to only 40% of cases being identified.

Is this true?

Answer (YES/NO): NO